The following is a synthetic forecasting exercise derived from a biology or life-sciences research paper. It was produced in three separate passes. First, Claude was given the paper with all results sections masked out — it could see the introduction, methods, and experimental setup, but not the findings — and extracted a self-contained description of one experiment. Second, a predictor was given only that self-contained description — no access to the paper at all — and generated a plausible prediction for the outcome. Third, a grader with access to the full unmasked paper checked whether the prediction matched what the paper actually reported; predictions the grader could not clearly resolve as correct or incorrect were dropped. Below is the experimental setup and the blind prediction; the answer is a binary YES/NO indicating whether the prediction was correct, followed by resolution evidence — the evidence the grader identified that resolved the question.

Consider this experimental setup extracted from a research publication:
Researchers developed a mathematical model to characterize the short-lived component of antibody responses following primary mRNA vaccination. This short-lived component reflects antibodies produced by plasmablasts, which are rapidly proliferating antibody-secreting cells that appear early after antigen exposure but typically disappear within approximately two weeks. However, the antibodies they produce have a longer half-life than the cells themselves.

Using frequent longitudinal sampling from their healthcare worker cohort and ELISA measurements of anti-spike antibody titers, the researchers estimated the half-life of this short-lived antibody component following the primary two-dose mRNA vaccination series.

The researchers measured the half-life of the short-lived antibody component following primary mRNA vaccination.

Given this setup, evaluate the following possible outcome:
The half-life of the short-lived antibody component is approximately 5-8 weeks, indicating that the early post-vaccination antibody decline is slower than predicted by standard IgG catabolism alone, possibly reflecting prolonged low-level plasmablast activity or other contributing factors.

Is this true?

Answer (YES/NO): NO